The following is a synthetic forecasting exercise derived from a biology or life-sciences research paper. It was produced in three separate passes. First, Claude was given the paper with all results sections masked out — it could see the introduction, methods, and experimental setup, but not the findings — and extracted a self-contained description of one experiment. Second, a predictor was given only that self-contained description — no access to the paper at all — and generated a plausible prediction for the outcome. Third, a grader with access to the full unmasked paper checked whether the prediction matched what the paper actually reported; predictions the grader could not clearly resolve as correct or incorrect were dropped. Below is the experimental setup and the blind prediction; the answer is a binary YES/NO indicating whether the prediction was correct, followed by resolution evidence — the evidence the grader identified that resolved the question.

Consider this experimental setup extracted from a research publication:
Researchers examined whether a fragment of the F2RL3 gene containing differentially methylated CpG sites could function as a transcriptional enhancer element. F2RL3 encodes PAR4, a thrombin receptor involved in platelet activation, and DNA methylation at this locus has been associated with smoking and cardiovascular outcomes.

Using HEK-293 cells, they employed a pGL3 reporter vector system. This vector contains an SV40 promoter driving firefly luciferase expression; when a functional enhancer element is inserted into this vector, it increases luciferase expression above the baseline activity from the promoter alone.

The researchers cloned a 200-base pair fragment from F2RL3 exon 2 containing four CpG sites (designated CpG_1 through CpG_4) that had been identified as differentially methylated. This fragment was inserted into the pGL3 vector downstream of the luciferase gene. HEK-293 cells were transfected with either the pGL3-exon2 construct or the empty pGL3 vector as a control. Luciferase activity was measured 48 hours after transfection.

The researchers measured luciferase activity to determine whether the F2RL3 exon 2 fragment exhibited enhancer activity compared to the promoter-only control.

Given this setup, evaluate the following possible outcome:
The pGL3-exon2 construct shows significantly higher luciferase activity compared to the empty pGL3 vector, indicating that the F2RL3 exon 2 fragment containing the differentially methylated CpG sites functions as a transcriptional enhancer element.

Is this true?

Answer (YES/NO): YES